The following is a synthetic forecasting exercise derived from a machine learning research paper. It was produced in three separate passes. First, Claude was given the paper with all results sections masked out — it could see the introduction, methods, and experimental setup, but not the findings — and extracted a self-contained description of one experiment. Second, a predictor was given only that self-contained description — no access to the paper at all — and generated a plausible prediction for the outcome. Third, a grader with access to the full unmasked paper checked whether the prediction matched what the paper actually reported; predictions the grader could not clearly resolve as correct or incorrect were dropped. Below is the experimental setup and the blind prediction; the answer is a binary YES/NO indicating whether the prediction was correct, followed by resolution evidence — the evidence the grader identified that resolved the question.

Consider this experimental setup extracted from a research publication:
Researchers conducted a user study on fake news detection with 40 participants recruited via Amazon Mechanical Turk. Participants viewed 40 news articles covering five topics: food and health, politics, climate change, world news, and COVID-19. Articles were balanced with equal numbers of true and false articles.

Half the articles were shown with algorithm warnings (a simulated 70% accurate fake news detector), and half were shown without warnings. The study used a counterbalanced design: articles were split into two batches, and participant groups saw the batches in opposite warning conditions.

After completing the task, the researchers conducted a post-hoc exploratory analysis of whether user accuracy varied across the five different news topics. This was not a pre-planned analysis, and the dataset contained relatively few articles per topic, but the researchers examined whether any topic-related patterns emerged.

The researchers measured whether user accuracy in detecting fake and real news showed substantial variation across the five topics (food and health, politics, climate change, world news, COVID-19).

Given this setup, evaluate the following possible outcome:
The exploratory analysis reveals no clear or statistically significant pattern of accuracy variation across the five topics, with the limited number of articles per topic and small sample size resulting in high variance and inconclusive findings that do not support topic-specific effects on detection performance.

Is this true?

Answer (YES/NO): NO